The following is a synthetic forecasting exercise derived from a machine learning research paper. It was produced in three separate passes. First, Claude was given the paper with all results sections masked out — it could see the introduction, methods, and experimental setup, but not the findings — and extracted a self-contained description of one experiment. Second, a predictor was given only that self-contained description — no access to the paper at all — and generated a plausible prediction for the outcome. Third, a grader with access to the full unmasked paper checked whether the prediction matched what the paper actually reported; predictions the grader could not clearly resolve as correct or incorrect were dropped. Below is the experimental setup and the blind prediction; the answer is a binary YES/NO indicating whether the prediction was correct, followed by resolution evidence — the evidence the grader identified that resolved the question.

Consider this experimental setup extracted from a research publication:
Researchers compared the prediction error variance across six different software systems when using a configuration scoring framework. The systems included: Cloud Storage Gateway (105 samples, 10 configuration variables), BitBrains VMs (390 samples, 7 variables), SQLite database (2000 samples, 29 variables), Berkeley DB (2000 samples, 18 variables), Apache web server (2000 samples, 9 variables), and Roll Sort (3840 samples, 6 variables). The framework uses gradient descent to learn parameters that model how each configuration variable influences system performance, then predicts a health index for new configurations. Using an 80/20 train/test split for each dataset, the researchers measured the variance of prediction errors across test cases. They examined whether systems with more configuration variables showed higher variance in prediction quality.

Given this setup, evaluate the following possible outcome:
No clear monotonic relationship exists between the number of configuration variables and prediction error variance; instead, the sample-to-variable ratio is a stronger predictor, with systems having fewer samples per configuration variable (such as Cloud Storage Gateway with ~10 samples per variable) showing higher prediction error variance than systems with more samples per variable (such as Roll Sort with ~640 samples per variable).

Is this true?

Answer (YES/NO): NO